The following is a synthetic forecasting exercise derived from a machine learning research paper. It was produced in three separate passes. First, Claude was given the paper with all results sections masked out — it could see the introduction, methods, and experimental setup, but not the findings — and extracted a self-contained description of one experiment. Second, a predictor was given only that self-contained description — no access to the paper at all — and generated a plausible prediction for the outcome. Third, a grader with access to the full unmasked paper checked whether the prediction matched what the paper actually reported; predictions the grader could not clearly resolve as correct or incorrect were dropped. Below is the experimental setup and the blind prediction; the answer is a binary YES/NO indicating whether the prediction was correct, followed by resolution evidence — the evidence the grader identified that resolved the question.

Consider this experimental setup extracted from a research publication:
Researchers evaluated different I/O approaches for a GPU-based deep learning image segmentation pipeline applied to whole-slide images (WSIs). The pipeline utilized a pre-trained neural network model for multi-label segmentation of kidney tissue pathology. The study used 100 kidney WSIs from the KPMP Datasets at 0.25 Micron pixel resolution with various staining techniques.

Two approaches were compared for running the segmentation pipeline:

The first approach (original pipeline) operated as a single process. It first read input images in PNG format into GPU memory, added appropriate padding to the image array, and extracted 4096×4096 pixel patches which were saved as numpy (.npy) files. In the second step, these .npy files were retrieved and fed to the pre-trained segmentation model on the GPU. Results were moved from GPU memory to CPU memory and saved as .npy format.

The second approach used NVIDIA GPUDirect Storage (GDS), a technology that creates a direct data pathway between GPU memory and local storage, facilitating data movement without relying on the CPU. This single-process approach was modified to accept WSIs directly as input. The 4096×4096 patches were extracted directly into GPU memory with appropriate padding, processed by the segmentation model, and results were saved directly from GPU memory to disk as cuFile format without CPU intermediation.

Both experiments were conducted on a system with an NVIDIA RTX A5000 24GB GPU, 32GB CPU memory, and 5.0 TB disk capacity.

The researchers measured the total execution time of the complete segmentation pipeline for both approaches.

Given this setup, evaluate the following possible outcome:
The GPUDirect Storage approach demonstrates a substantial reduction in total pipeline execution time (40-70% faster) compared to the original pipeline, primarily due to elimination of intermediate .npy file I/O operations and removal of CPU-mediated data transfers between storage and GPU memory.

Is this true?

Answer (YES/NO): NO